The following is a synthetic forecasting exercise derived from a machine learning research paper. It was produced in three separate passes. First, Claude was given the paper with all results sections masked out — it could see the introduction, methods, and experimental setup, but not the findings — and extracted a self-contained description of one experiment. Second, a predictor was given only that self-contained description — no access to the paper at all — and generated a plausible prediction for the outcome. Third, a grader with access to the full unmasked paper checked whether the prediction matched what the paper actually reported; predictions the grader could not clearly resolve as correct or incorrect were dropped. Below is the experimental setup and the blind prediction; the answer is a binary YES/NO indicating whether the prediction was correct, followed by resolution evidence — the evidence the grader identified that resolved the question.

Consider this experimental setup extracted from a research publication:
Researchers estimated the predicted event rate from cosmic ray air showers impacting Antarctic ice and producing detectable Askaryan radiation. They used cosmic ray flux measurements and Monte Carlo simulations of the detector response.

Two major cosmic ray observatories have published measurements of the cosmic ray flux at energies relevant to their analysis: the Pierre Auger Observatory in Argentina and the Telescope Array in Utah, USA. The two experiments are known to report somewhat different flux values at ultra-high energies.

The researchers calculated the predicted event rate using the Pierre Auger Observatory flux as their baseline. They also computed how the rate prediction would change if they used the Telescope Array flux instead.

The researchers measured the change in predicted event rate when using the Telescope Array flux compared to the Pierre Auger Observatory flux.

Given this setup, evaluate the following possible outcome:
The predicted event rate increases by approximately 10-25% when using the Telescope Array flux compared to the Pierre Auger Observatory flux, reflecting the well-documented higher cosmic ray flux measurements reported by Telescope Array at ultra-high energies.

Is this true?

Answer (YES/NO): YES